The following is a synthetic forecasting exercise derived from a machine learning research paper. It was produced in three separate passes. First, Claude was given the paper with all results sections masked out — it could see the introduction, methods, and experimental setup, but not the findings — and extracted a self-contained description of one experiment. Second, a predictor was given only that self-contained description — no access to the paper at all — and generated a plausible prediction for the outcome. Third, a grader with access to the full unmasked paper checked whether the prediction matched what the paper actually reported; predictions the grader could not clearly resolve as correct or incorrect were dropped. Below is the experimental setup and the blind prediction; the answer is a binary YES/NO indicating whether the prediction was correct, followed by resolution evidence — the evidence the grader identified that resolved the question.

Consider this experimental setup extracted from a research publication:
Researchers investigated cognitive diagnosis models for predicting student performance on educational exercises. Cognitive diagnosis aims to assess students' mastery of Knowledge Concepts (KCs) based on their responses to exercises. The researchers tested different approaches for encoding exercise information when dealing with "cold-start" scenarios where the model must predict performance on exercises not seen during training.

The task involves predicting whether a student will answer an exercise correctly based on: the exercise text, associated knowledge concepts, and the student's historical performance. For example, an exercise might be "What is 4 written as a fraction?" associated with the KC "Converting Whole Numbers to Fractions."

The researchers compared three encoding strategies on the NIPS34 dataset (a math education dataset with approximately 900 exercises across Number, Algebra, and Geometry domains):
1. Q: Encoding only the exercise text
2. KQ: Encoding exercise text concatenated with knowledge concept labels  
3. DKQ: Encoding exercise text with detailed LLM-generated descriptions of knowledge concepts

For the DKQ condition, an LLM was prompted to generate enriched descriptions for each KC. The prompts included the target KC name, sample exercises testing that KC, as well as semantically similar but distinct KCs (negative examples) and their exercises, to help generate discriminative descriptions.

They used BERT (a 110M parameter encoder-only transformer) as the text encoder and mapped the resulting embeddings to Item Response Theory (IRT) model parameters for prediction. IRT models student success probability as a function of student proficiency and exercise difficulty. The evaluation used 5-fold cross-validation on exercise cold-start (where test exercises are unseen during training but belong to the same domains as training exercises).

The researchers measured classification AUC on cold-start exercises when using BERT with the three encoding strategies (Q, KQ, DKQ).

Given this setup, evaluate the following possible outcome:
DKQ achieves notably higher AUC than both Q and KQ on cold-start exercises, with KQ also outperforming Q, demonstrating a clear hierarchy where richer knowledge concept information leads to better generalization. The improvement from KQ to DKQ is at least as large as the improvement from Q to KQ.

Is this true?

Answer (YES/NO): NO